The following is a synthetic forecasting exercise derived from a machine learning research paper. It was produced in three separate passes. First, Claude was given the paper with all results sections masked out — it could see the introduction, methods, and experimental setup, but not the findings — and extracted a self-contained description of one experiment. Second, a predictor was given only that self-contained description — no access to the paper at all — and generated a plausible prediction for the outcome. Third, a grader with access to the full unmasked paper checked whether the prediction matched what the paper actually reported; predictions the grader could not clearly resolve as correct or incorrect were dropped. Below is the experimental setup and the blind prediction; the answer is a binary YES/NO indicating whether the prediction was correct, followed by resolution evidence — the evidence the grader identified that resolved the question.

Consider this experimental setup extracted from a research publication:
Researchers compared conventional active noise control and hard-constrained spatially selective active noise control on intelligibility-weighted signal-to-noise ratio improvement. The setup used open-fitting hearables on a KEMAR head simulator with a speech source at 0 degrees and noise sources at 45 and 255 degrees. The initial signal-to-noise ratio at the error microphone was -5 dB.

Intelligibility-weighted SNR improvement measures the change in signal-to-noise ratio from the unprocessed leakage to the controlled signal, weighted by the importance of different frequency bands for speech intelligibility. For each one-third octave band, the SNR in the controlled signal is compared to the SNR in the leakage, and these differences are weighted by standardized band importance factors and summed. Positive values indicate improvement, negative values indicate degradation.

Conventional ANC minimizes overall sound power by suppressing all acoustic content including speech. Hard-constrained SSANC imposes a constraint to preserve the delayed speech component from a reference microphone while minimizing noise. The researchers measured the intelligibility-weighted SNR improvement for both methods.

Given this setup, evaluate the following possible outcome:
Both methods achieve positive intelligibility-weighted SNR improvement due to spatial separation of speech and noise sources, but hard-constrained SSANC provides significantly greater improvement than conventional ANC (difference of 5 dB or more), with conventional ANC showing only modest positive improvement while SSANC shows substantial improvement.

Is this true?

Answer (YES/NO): NO